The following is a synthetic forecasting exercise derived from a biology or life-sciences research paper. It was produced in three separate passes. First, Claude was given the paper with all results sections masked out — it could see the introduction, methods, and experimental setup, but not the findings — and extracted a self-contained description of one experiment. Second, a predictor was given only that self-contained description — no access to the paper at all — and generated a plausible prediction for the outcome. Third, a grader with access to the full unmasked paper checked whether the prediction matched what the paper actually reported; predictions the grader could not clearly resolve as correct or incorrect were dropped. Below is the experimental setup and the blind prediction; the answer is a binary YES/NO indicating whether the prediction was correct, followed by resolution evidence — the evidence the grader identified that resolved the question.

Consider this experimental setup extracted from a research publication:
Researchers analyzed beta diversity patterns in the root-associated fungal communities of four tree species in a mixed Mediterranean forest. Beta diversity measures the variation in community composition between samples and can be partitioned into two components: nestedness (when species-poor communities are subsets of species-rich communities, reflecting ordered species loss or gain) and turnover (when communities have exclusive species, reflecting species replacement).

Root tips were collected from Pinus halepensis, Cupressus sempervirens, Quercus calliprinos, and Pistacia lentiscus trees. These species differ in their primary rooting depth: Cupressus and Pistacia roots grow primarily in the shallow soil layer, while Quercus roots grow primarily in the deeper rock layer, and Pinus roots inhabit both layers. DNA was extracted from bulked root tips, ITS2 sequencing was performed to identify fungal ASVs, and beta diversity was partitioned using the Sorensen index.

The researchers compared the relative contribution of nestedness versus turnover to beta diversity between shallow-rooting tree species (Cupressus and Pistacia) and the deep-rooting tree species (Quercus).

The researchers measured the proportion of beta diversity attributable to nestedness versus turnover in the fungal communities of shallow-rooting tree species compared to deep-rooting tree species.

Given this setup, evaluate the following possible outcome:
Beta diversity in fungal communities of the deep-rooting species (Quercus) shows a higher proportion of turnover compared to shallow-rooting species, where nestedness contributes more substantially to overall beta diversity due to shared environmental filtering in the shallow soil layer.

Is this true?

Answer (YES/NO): NO